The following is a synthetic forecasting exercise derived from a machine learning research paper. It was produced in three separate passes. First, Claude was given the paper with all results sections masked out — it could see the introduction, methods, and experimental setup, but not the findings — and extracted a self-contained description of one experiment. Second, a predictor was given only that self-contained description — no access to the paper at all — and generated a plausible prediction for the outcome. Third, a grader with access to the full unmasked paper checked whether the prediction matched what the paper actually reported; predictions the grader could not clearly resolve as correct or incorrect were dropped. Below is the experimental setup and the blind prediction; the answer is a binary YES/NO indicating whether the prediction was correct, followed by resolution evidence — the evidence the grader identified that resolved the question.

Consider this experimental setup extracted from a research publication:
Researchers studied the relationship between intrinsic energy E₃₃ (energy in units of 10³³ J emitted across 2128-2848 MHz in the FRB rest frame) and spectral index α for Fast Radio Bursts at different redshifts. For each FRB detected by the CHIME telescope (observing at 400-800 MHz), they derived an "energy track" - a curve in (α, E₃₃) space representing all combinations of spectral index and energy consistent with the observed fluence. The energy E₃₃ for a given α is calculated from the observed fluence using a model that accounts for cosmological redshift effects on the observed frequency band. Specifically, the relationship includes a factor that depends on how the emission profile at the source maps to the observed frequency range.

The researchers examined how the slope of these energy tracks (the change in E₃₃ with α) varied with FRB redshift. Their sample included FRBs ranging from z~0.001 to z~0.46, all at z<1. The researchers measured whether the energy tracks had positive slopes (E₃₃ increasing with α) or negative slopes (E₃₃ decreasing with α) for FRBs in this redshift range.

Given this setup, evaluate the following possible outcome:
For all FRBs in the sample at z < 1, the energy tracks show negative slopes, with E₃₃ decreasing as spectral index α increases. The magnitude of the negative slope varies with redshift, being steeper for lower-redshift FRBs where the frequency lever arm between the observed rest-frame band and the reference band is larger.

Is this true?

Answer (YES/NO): NO